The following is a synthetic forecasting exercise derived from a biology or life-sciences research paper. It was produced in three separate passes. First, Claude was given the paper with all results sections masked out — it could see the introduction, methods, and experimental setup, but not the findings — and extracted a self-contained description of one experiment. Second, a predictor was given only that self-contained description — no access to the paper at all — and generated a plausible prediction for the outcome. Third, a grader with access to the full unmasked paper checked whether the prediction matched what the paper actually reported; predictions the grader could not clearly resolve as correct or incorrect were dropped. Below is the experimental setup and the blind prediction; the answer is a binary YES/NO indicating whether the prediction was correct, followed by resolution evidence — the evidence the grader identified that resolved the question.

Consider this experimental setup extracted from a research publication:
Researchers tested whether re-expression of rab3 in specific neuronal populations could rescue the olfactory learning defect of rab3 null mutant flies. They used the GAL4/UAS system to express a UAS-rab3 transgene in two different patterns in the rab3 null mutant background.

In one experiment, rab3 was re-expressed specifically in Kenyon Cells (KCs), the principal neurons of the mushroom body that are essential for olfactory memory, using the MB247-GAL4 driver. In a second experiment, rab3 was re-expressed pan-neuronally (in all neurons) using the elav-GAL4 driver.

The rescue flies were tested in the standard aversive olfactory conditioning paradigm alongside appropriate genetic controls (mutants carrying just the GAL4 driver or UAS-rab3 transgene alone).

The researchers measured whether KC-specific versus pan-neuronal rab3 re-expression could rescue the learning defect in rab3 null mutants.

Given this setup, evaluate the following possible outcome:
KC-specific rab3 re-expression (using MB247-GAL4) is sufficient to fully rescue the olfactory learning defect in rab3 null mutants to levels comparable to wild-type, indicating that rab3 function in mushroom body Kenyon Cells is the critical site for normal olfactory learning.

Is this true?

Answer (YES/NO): NO